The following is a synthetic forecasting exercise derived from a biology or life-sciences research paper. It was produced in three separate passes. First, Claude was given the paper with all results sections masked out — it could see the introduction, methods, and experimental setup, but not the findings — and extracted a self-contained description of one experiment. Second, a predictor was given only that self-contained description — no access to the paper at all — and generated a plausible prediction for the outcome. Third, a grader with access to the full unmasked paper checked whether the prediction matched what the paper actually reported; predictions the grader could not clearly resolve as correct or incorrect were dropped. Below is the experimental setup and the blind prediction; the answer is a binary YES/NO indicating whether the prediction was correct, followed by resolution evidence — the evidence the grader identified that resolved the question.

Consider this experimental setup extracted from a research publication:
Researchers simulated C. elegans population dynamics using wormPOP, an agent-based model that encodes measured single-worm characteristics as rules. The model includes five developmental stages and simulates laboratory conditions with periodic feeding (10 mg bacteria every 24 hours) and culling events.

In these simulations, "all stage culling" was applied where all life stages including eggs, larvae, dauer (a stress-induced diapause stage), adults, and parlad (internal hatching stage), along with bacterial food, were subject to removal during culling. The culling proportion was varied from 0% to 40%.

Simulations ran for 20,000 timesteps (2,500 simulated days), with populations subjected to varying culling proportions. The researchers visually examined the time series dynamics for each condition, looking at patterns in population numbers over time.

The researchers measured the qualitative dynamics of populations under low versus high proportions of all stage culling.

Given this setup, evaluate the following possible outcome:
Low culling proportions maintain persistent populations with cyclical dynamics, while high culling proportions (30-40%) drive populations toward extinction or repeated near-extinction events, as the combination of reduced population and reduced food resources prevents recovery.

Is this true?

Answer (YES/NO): NO